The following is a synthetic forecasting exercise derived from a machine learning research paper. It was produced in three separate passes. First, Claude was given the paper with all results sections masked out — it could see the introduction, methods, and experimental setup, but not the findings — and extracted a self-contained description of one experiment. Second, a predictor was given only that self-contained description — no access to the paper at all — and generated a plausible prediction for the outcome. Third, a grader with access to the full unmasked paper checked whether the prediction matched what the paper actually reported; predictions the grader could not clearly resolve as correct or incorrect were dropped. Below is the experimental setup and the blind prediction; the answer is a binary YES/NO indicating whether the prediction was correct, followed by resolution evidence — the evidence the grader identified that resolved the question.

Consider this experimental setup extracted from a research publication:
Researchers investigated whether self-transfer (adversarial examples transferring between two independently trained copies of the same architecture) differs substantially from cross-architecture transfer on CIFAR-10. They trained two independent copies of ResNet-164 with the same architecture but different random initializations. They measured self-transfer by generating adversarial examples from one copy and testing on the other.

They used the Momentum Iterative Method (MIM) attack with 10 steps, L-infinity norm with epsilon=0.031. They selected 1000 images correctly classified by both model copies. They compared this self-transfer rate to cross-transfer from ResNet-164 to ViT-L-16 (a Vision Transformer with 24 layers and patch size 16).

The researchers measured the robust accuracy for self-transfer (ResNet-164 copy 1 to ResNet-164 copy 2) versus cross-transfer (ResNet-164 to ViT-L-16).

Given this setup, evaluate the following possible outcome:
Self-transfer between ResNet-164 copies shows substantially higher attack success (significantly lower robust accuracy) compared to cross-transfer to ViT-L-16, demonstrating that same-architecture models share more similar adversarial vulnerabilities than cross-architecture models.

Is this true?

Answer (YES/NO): YES